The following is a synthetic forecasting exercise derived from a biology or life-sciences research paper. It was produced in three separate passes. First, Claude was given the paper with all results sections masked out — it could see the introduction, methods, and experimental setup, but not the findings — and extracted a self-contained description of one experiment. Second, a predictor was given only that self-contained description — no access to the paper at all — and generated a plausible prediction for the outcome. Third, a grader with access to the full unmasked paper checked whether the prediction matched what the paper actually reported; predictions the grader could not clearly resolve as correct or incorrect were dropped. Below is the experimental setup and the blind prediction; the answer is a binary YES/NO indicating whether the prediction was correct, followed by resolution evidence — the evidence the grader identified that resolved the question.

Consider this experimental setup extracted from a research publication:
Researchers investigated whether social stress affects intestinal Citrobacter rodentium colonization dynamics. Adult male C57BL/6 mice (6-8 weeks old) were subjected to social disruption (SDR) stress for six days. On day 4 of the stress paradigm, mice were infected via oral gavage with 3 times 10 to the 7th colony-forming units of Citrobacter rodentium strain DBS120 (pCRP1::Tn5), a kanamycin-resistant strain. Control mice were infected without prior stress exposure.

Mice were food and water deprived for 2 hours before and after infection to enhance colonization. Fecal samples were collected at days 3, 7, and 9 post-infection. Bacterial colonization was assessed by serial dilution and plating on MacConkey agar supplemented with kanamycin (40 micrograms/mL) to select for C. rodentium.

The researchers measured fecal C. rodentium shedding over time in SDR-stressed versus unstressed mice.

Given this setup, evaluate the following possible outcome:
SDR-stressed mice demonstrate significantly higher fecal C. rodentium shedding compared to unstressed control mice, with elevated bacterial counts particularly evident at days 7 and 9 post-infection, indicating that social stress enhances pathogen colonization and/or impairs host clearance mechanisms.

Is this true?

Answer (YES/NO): NO